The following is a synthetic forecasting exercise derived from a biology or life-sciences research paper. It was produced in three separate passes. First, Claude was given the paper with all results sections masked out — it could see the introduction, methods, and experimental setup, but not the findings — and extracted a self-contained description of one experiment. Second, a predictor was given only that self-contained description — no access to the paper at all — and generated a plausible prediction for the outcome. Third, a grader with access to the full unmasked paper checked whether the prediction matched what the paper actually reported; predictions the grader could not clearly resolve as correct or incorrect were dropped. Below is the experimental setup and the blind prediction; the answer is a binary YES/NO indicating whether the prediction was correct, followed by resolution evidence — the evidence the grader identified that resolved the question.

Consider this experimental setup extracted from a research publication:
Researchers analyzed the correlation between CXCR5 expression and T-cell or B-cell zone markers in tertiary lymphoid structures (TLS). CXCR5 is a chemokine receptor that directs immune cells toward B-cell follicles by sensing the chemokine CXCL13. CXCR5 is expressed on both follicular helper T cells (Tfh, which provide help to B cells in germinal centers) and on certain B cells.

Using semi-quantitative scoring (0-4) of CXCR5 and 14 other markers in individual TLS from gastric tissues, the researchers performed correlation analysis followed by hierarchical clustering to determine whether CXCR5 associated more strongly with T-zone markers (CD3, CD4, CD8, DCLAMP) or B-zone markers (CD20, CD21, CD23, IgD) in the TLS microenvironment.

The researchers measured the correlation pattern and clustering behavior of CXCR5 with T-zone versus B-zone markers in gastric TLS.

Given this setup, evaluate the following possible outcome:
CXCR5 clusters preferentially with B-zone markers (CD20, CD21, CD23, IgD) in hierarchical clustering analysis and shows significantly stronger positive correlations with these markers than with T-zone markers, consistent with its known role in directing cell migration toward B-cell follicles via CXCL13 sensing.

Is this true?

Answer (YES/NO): NO